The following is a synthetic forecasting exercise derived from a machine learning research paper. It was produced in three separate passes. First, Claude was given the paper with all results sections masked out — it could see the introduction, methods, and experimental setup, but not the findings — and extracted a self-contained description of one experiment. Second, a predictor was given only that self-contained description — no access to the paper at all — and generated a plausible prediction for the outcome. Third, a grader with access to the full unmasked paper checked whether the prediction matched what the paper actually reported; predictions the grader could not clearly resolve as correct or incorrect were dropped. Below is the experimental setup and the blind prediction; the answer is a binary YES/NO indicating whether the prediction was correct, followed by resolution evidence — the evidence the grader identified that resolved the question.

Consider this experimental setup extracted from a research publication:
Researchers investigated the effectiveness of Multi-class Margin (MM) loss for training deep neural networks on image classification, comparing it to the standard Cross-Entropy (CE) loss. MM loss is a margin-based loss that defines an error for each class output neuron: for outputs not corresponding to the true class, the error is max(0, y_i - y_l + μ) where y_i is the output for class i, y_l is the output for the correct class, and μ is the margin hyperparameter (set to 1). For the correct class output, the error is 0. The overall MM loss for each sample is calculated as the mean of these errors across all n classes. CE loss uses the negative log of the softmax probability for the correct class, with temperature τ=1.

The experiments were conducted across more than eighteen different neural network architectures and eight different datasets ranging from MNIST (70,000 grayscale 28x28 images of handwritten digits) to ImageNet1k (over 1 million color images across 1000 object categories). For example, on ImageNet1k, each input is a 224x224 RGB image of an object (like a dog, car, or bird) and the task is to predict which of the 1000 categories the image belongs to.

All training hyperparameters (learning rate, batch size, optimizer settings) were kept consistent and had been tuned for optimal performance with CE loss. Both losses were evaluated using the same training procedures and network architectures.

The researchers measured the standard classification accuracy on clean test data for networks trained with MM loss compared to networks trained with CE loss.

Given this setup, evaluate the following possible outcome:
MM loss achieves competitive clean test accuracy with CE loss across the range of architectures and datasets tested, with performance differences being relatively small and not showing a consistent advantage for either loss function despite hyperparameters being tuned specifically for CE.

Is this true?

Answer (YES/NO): NO